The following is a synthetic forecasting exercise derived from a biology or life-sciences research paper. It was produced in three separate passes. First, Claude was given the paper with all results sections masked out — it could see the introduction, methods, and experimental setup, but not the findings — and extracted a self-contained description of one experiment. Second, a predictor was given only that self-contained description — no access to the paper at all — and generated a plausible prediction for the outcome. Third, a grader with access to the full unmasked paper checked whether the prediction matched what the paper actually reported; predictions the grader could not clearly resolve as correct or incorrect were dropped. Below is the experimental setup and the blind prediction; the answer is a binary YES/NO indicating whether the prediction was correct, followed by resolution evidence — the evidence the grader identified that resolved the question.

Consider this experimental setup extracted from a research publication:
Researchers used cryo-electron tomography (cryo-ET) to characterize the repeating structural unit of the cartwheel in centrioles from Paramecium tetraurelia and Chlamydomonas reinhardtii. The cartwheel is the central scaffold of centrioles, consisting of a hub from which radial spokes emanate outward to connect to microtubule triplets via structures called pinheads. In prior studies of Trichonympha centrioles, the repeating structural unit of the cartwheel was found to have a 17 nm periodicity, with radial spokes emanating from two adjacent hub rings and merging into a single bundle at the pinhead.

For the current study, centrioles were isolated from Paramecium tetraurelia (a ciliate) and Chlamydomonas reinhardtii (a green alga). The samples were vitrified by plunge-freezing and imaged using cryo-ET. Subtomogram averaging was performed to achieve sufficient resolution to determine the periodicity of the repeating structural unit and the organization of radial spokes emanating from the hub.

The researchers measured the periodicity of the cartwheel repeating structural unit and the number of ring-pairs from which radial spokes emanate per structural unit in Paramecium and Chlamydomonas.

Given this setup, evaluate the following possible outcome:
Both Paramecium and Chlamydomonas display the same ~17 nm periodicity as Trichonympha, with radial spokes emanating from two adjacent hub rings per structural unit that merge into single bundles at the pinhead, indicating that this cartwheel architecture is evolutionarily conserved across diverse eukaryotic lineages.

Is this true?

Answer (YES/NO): NO